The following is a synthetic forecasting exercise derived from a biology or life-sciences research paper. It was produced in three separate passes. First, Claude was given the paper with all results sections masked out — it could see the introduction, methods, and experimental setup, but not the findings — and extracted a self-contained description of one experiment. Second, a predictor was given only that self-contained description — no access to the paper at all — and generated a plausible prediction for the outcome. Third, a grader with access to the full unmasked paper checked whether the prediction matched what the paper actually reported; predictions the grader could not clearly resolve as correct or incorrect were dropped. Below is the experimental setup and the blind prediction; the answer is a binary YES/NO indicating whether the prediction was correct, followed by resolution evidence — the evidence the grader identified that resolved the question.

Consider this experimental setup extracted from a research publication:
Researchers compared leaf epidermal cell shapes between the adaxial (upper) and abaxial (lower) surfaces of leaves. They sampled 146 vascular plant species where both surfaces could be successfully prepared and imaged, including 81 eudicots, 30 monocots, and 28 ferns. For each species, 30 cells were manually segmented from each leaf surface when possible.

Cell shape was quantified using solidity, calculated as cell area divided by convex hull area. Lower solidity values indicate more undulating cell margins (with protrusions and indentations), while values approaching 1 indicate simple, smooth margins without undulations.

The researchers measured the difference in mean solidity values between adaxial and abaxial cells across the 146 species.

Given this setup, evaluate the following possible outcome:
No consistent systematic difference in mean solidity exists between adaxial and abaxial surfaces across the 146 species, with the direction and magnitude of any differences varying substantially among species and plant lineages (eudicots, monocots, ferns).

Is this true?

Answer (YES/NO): NO